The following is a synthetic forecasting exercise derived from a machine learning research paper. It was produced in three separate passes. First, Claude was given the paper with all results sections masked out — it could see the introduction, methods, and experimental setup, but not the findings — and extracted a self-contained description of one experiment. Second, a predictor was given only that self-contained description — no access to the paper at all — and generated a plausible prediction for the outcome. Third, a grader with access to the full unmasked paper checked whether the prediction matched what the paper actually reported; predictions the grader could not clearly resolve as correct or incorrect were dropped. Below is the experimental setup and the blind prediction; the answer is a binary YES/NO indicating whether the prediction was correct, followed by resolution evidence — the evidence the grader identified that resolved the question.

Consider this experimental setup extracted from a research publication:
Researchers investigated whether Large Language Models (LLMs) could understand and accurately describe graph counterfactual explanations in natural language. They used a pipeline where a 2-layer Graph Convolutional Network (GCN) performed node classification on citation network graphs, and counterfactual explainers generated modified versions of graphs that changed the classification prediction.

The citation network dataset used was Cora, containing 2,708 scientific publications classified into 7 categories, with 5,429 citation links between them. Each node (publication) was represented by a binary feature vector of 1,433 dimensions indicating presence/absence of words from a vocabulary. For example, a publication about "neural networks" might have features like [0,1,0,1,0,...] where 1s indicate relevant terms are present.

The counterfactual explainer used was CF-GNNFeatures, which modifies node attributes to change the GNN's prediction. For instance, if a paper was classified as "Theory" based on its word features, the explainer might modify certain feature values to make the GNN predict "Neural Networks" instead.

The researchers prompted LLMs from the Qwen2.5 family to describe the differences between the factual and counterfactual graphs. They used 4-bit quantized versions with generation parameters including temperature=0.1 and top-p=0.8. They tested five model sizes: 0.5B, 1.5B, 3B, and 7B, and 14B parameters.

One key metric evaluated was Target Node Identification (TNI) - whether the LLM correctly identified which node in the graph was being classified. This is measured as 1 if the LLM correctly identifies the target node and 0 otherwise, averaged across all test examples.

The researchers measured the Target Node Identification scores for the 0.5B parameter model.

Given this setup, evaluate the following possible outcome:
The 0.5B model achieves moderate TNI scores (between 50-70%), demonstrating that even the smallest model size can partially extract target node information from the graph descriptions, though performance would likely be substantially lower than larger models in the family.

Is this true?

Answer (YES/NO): NO